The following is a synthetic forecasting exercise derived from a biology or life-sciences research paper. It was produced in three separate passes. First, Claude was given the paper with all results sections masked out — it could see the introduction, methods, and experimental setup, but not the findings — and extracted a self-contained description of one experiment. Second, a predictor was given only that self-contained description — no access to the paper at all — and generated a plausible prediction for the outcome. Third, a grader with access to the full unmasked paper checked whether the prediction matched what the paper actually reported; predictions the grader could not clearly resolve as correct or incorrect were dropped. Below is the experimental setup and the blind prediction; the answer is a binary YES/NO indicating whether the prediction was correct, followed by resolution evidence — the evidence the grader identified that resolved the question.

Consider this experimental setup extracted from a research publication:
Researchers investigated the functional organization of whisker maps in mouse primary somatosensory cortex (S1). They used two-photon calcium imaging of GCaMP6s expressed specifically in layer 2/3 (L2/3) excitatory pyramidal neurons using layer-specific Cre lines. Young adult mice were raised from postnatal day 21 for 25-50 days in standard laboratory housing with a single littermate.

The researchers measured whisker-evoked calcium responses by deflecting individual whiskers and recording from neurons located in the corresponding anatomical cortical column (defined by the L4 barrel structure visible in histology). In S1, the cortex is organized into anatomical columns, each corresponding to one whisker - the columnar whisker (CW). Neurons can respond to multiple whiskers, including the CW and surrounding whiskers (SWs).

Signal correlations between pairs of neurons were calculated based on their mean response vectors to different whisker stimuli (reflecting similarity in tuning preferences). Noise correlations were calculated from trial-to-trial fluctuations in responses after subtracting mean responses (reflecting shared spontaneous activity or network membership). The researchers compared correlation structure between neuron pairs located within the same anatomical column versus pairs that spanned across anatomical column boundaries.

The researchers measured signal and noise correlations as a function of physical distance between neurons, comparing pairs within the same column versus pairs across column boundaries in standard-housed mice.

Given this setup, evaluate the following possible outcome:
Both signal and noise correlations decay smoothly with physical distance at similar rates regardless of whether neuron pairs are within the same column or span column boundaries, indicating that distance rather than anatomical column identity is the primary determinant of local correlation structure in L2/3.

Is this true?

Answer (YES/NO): NO